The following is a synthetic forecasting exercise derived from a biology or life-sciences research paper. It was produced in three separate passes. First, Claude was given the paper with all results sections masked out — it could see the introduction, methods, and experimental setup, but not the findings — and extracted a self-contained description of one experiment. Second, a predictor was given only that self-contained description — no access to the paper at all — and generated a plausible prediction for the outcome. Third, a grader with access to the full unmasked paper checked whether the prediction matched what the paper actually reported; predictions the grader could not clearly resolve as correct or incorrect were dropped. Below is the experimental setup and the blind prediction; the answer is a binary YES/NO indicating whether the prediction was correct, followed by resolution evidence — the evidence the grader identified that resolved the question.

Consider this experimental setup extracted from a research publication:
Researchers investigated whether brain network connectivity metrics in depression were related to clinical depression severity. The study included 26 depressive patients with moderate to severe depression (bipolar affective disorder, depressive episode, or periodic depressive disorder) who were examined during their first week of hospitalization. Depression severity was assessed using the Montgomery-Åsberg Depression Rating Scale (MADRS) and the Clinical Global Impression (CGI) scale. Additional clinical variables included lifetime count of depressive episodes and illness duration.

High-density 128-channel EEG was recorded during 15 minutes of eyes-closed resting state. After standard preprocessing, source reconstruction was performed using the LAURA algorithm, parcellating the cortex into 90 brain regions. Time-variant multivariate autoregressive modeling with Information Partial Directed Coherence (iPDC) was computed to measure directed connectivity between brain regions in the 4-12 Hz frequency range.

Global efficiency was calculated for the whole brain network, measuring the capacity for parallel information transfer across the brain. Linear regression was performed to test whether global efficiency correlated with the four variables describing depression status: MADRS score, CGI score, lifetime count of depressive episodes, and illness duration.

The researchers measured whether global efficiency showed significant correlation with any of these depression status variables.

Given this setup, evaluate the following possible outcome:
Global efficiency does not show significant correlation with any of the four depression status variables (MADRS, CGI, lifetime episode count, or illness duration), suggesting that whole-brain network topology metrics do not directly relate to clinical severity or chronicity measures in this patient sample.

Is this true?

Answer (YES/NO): YES